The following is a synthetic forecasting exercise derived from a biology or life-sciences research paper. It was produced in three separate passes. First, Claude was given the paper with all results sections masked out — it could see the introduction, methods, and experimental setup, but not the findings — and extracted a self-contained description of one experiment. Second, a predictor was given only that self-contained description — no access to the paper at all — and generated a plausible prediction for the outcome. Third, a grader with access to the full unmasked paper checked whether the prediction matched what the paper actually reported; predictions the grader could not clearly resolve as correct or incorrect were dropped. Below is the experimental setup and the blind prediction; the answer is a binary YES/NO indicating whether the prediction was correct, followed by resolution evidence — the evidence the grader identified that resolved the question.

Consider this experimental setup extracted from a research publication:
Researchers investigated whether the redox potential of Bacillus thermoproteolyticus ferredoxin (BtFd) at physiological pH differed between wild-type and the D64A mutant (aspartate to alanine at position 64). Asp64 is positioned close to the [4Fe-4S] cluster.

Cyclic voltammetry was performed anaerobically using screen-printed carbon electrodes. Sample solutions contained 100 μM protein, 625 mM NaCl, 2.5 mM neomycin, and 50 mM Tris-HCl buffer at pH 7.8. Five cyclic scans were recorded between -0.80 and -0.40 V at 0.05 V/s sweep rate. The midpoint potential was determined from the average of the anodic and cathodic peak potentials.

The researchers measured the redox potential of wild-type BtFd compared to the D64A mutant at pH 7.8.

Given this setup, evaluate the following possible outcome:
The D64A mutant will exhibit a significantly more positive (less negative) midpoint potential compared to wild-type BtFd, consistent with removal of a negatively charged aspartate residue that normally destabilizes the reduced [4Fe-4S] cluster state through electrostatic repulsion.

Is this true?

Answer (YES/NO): YES